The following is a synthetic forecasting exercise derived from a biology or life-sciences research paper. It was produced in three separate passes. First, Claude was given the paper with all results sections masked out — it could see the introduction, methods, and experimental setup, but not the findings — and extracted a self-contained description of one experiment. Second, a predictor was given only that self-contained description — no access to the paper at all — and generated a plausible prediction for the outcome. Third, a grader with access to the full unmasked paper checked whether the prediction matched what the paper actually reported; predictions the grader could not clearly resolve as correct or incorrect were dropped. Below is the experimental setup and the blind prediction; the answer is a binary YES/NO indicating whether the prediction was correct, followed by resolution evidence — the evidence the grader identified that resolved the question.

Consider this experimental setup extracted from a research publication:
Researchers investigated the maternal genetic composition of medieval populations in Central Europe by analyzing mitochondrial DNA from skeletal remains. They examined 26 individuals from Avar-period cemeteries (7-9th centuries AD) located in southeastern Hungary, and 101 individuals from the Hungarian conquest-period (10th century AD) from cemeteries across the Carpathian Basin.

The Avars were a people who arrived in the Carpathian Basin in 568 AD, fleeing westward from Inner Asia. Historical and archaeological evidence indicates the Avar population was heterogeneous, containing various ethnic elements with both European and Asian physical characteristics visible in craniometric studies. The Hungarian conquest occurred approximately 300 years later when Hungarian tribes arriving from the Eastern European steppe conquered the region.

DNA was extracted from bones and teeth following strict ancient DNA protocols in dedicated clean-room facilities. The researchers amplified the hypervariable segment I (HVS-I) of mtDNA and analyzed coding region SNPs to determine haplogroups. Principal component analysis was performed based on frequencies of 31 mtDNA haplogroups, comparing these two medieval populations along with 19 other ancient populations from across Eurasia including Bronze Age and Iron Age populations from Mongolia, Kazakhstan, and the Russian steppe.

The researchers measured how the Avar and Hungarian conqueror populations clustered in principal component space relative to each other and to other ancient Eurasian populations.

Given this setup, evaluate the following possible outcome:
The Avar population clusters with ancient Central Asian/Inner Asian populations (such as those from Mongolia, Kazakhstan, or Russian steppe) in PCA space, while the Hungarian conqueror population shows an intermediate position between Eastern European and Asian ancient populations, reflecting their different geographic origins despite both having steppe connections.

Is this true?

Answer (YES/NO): NO